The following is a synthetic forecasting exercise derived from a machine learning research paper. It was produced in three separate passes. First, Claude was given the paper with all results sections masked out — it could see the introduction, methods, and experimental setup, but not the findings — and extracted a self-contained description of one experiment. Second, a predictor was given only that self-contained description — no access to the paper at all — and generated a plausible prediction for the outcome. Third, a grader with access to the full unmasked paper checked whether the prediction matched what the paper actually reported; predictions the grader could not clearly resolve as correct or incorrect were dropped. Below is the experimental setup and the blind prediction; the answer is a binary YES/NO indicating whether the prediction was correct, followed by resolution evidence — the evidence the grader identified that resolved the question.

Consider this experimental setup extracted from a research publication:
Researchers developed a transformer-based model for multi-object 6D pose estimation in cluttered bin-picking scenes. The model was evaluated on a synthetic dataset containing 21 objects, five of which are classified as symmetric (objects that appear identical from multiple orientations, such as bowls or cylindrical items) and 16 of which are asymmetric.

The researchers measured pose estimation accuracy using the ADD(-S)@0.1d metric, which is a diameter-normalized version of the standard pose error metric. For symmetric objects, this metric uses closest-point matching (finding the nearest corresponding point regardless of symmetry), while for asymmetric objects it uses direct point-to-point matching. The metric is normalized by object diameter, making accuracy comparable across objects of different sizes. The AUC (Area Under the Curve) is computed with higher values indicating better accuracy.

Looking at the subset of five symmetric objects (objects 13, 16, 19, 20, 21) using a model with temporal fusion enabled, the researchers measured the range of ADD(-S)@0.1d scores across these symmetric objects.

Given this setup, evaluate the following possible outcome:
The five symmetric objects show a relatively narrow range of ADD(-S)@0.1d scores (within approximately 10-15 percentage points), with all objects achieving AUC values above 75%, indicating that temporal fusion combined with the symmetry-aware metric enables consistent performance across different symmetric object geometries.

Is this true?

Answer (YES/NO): NO